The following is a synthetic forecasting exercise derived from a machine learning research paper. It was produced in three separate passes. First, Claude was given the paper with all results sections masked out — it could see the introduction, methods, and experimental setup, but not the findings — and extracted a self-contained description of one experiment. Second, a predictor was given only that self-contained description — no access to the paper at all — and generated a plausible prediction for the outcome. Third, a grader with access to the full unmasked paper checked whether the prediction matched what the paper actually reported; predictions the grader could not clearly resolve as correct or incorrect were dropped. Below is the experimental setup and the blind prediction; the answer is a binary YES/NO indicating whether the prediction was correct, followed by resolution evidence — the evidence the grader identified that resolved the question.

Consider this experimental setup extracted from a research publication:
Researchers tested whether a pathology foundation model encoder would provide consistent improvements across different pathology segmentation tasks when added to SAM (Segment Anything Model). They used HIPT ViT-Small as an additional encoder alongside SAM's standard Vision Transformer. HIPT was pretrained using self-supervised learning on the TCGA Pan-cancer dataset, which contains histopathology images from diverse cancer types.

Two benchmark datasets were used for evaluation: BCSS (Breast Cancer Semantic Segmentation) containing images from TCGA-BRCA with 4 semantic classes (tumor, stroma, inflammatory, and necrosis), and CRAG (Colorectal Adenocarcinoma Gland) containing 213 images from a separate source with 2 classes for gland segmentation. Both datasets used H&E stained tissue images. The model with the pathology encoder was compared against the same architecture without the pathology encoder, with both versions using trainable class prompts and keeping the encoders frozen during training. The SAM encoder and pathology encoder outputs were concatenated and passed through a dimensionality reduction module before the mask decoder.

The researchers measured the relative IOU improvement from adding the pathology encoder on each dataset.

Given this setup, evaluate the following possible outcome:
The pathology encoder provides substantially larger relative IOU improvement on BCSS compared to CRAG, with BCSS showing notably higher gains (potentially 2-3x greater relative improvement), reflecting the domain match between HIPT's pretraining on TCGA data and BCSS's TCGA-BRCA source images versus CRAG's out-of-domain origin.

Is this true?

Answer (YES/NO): NO